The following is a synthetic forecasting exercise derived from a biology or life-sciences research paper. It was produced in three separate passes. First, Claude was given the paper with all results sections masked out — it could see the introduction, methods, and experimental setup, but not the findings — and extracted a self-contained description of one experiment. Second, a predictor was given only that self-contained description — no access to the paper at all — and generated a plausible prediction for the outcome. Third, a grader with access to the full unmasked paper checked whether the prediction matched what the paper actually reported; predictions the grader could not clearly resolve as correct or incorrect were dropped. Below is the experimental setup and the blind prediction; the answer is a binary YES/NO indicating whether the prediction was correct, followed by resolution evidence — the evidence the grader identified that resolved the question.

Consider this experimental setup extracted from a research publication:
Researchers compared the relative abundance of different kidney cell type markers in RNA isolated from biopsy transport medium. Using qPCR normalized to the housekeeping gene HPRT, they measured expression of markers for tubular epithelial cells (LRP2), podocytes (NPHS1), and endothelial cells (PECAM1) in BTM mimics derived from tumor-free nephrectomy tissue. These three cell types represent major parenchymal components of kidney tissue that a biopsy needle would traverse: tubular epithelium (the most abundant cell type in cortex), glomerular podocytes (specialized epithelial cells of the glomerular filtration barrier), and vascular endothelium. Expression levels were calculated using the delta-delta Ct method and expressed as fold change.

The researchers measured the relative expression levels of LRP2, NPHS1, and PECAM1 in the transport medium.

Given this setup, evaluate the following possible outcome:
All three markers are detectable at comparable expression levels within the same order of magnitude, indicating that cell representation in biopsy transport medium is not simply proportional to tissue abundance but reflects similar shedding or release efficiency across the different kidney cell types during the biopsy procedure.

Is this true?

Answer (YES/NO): NO